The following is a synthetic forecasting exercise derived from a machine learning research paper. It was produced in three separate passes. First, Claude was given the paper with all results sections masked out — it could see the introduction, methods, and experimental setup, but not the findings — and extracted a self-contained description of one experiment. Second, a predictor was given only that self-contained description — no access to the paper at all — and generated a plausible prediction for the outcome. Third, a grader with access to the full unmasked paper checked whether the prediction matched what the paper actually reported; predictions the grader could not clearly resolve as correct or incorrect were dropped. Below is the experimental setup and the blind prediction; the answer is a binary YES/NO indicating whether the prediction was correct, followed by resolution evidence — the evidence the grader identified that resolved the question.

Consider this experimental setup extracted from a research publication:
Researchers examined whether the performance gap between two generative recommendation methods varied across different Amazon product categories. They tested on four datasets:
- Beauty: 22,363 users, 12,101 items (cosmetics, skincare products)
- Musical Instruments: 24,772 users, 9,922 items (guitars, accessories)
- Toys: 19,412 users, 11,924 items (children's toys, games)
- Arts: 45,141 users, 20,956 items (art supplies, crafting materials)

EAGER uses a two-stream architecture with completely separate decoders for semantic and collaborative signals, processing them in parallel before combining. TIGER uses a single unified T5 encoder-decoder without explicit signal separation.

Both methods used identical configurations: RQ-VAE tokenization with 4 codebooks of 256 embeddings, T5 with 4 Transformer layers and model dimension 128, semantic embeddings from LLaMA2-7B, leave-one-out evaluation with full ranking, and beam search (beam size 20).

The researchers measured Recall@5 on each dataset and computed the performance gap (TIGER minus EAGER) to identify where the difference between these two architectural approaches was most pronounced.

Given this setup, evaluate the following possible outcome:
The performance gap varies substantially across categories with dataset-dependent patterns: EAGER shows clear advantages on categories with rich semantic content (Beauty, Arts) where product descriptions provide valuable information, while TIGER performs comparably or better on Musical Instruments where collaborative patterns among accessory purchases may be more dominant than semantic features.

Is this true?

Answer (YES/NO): NO